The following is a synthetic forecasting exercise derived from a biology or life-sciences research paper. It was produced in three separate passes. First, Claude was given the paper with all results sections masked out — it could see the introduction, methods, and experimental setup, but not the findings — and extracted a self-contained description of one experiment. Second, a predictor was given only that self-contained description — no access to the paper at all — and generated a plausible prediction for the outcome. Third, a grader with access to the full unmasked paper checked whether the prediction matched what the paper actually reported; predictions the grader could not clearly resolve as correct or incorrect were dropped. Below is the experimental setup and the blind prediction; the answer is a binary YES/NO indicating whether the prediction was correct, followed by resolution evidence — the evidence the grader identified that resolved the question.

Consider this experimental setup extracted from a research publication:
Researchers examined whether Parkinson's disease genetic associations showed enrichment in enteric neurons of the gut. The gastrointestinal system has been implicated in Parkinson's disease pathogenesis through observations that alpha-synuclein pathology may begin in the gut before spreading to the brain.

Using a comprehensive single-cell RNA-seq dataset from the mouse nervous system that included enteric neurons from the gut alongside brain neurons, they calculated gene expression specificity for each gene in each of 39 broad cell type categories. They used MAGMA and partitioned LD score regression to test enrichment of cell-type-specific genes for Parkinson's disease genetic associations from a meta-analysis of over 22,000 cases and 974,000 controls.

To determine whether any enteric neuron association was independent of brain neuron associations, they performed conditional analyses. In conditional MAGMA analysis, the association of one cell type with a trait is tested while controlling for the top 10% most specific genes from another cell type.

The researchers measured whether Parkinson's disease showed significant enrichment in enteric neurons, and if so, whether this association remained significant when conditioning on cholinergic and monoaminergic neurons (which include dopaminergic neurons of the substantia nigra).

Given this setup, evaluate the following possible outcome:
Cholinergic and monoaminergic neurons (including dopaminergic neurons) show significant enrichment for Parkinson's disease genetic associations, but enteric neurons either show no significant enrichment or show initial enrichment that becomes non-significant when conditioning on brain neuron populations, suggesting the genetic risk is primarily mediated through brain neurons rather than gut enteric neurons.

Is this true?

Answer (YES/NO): NO